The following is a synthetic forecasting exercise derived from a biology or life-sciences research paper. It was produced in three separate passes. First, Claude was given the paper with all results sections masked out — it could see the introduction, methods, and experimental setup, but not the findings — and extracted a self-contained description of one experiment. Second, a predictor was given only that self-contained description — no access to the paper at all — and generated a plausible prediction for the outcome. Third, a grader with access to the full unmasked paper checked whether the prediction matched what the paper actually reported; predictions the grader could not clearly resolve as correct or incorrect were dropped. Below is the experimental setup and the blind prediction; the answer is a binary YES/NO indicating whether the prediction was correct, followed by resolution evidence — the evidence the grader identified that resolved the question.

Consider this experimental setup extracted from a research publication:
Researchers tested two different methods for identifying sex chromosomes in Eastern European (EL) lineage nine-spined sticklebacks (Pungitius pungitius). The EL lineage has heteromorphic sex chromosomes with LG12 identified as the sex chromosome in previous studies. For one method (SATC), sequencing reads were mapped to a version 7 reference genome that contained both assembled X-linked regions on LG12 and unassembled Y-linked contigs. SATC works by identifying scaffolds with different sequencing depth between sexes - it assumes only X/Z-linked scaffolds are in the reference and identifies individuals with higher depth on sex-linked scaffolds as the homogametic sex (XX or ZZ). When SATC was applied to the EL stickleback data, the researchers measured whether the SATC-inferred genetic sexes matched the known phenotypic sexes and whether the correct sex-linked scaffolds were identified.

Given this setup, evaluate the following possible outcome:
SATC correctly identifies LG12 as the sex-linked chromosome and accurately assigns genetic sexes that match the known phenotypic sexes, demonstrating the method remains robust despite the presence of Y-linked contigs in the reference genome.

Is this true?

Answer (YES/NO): NO